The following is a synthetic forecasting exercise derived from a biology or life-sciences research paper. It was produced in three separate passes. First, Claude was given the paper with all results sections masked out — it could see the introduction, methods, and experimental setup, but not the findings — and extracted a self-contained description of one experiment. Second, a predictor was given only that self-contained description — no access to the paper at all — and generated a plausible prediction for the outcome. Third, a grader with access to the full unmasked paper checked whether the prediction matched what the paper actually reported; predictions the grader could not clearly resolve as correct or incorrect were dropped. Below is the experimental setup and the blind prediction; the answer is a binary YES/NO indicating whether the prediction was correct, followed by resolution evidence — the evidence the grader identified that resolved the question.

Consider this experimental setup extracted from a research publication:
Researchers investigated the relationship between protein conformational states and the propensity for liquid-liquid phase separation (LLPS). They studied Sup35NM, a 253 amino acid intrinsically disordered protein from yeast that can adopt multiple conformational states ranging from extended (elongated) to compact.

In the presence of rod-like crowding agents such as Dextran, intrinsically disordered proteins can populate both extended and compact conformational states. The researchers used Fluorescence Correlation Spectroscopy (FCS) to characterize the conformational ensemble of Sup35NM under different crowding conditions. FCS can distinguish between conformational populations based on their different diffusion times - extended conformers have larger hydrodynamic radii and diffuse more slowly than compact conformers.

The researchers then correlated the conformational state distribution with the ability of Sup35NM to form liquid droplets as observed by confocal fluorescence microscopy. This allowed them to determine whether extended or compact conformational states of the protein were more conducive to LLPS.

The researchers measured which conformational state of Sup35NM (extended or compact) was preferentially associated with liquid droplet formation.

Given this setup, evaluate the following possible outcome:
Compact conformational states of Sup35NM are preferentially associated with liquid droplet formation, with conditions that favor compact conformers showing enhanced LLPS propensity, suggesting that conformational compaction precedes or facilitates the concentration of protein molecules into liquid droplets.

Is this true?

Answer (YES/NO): NO